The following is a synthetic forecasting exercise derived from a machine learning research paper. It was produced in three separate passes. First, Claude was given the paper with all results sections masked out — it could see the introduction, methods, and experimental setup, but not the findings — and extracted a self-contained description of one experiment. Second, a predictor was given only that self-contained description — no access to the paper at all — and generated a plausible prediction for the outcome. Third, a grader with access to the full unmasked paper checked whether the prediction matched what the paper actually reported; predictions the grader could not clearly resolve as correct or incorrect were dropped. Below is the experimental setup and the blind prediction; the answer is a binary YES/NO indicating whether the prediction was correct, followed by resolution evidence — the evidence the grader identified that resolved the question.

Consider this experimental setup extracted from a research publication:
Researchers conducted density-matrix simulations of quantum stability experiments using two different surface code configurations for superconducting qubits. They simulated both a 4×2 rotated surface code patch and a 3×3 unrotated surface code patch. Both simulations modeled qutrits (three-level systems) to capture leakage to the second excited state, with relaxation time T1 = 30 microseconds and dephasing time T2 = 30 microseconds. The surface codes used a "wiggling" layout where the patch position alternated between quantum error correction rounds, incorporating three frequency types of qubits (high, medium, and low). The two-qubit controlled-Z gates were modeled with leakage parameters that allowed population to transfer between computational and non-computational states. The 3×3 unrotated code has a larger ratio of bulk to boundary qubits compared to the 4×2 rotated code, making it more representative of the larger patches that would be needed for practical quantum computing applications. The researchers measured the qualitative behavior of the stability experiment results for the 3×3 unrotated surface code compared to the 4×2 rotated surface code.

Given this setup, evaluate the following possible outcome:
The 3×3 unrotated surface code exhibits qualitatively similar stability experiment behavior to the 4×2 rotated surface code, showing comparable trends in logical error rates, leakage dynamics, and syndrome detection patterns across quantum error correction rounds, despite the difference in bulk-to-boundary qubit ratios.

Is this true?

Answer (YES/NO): YES